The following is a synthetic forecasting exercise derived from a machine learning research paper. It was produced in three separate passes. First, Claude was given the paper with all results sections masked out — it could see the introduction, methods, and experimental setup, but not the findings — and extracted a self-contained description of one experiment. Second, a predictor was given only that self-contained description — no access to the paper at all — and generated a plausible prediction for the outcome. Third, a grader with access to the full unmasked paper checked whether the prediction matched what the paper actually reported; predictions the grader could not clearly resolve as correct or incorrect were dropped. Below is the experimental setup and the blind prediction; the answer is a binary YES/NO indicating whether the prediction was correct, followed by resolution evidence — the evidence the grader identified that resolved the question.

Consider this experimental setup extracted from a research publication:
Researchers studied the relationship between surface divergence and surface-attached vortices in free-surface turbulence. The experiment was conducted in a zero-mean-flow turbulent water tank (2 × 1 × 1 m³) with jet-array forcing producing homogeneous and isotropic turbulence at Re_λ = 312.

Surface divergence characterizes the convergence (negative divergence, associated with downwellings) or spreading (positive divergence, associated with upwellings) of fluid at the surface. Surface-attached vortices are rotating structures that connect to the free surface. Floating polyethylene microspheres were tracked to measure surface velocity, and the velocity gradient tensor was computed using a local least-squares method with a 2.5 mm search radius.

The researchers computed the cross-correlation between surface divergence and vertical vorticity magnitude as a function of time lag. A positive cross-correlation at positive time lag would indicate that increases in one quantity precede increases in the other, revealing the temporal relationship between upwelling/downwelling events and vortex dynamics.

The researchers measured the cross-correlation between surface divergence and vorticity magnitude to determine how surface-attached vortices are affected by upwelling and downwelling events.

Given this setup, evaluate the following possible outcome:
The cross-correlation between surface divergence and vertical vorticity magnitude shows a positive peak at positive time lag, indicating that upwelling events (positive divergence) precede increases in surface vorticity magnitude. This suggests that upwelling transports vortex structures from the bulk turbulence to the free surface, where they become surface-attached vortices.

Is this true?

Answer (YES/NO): NO